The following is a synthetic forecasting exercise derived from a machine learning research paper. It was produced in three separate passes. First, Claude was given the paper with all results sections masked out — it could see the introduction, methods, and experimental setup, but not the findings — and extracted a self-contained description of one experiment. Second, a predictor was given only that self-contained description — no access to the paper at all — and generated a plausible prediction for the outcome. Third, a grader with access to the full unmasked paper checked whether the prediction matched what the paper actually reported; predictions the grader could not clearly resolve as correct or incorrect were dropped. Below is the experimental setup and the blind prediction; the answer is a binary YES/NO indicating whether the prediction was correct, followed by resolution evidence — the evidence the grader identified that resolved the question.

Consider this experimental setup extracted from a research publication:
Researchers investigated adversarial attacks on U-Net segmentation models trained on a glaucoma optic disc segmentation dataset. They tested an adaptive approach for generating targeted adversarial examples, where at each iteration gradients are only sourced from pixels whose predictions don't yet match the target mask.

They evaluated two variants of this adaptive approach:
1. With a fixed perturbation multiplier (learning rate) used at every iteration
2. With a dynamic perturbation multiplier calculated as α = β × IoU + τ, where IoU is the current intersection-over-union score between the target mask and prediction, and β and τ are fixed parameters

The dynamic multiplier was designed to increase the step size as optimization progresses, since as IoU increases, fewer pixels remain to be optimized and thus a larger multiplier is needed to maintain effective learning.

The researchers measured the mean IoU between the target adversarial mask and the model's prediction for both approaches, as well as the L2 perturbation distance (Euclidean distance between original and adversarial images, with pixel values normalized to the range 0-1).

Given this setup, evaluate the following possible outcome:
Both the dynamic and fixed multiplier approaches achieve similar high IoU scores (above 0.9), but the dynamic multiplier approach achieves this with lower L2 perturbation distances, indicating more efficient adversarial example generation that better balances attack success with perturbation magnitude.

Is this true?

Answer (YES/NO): YES